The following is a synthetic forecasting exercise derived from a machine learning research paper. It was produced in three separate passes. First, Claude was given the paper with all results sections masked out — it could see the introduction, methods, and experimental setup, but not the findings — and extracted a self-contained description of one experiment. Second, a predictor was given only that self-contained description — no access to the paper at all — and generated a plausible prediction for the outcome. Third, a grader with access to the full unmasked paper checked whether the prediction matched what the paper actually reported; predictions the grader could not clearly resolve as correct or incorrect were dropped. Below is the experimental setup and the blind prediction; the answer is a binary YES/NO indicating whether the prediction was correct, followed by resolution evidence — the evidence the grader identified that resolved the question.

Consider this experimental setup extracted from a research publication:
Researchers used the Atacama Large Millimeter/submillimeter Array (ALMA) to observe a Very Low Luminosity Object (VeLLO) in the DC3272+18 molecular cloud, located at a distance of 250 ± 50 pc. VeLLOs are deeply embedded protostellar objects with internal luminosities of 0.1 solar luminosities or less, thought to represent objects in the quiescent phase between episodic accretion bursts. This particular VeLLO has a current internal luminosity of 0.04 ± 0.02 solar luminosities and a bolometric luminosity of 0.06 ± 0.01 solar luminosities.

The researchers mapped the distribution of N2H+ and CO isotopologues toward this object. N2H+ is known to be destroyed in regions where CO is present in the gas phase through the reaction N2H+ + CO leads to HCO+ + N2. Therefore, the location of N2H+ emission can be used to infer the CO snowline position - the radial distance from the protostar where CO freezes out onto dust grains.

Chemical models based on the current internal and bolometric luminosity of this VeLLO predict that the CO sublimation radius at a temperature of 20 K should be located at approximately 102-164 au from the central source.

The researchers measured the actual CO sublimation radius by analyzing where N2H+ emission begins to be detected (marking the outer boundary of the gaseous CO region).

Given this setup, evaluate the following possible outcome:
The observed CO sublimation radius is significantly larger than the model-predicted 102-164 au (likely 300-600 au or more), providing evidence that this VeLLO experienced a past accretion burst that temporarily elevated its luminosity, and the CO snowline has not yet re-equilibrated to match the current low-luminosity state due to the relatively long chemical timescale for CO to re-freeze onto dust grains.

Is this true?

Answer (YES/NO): NO